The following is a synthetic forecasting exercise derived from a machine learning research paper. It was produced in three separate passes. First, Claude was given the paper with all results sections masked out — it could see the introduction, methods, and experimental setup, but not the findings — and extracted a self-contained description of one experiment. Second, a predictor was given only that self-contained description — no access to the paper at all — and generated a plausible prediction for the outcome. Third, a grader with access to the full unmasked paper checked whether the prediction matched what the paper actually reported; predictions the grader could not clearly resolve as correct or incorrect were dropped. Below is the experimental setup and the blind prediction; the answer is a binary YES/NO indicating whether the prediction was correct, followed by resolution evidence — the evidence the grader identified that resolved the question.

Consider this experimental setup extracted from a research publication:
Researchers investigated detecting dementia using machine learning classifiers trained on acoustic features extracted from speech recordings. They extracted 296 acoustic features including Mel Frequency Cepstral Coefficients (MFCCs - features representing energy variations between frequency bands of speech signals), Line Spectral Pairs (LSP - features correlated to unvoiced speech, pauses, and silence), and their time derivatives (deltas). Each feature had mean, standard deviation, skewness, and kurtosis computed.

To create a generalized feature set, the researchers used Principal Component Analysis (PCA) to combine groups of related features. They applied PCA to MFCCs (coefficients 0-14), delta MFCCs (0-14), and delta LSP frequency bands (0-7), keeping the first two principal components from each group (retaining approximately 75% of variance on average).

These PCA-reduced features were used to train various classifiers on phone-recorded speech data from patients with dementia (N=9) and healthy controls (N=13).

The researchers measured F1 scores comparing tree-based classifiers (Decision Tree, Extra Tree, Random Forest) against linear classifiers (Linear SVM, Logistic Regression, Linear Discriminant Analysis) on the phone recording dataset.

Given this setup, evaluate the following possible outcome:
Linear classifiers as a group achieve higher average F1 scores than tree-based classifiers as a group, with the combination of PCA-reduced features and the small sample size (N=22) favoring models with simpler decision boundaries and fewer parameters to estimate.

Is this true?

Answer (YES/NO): NO